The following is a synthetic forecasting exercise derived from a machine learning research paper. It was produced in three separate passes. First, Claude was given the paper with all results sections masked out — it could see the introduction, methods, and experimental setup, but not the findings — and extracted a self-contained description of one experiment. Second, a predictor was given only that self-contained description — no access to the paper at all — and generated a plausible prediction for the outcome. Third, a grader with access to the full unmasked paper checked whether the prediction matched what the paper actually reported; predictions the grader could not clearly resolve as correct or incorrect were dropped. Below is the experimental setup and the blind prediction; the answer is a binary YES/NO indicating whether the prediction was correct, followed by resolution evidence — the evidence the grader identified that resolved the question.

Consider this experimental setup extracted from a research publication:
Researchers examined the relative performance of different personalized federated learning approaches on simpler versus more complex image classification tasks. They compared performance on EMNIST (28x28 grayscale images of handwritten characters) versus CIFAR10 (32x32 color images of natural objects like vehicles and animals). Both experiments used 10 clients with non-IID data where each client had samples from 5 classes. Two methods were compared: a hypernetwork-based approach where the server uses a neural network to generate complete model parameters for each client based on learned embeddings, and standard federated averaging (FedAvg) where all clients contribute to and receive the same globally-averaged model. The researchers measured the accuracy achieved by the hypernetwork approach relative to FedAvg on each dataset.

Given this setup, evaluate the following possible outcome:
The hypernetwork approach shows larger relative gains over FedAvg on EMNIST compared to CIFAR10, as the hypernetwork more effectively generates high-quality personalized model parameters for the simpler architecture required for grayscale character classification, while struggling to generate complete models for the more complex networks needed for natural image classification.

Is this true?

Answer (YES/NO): YES